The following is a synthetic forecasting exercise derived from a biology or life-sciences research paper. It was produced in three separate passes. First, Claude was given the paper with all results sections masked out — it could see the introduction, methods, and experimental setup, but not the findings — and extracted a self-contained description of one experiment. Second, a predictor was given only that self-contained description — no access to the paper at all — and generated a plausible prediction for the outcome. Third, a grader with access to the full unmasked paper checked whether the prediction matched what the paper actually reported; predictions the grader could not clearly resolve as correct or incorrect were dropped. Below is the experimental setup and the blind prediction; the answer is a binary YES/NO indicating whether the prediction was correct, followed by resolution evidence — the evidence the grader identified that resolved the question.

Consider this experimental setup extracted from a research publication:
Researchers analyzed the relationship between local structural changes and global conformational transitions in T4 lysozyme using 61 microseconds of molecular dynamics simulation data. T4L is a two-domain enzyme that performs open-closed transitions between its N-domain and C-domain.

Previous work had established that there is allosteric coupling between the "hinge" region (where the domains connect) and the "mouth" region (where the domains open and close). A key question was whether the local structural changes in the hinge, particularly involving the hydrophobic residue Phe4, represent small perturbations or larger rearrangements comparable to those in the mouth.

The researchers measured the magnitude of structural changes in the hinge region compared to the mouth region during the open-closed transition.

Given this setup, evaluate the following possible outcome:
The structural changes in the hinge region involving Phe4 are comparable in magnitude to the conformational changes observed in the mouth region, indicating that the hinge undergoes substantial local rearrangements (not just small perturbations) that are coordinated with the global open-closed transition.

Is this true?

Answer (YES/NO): NO